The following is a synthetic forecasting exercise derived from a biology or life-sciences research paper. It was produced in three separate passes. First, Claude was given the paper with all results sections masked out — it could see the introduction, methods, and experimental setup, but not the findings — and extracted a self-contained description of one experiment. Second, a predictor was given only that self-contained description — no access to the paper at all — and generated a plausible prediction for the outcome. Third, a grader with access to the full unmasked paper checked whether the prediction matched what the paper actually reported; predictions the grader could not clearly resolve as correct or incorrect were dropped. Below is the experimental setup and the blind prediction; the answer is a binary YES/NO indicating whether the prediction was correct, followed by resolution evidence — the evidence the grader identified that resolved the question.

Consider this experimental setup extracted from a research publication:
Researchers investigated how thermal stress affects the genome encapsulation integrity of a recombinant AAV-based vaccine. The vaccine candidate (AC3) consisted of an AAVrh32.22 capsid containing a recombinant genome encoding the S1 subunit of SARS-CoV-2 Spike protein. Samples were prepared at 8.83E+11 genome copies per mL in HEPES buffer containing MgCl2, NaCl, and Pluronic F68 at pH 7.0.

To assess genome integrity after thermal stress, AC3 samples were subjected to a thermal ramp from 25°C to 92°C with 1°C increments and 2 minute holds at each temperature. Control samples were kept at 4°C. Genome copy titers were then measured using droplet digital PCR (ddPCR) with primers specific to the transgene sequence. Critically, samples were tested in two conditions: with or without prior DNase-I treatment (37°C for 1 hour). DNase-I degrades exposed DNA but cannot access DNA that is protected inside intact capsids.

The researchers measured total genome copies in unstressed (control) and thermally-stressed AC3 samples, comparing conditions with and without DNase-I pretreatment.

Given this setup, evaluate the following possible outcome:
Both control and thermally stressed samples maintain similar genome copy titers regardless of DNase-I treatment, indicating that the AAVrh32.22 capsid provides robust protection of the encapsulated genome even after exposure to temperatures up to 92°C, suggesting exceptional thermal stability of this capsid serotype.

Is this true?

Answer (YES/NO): NO